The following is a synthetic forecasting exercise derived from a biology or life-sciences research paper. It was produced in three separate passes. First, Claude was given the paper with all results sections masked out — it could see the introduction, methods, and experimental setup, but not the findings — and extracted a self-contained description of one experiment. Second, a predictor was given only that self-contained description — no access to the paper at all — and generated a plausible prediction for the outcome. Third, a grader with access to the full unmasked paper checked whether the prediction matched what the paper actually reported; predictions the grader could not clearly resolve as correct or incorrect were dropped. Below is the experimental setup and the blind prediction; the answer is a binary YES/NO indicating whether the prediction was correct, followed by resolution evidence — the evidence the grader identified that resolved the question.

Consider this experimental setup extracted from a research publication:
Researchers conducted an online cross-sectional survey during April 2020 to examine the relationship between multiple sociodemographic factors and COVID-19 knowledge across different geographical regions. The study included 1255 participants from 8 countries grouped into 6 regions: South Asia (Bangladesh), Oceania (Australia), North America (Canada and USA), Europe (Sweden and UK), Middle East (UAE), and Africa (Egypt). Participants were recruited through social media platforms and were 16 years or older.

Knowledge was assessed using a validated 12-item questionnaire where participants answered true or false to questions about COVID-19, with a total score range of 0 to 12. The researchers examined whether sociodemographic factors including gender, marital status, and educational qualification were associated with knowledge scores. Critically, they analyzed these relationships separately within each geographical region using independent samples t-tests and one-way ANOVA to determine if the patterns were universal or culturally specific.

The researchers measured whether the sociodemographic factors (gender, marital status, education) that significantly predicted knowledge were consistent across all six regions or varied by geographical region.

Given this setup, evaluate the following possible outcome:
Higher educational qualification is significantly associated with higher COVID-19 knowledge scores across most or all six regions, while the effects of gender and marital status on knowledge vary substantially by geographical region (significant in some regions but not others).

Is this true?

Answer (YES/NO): YES